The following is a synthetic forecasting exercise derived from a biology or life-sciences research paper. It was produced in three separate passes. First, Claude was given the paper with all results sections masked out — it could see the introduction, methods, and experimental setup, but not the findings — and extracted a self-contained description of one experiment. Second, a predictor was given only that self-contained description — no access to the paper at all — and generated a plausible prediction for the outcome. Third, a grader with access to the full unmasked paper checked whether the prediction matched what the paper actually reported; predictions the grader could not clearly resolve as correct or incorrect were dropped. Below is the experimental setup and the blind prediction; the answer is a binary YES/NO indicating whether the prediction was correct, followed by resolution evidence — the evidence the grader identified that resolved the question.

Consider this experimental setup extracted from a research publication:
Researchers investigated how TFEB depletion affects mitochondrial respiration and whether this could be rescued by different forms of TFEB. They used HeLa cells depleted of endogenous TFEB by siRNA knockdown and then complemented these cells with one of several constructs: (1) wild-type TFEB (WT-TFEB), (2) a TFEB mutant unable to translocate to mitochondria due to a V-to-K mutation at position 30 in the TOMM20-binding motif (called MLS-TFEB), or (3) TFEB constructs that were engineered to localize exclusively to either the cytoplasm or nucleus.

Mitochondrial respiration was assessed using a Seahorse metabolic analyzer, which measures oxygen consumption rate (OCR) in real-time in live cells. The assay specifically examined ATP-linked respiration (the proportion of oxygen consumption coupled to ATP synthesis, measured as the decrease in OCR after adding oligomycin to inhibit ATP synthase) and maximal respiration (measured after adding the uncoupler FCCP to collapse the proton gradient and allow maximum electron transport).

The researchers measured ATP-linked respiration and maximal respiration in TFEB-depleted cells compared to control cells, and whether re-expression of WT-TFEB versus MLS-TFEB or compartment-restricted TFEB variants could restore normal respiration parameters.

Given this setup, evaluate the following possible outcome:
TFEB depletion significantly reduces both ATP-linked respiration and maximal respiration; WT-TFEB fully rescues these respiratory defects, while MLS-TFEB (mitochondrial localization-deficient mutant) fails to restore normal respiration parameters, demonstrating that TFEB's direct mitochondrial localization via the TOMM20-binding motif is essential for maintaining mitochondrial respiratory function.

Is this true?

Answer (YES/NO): NO